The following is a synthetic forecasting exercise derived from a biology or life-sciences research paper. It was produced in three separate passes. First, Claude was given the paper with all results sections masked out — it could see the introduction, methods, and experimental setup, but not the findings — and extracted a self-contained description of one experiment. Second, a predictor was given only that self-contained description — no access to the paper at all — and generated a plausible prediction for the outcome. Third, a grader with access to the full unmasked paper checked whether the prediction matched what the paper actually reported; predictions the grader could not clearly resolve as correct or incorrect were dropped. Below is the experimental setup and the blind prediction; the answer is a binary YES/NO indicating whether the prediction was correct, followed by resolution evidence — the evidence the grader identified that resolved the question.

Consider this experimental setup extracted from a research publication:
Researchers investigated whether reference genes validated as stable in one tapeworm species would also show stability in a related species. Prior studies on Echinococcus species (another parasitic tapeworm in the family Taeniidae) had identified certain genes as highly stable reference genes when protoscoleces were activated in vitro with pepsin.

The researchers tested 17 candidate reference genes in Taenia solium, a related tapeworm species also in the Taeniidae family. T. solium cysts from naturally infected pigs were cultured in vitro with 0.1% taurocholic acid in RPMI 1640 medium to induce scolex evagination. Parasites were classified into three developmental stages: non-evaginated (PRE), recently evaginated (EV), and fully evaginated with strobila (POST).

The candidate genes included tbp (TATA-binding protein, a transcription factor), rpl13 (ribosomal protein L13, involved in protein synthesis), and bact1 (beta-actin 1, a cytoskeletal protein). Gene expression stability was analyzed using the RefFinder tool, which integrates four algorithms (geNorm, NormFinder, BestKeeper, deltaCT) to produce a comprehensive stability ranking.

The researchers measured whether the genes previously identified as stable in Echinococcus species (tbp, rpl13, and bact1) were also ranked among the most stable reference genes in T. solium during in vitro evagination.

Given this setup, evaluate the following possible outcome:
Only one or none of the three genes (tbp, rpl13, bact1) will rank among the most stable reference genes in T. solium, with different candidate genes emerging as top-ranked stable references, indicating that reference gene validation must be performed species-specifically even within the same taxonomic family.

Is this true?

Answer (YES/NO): NO